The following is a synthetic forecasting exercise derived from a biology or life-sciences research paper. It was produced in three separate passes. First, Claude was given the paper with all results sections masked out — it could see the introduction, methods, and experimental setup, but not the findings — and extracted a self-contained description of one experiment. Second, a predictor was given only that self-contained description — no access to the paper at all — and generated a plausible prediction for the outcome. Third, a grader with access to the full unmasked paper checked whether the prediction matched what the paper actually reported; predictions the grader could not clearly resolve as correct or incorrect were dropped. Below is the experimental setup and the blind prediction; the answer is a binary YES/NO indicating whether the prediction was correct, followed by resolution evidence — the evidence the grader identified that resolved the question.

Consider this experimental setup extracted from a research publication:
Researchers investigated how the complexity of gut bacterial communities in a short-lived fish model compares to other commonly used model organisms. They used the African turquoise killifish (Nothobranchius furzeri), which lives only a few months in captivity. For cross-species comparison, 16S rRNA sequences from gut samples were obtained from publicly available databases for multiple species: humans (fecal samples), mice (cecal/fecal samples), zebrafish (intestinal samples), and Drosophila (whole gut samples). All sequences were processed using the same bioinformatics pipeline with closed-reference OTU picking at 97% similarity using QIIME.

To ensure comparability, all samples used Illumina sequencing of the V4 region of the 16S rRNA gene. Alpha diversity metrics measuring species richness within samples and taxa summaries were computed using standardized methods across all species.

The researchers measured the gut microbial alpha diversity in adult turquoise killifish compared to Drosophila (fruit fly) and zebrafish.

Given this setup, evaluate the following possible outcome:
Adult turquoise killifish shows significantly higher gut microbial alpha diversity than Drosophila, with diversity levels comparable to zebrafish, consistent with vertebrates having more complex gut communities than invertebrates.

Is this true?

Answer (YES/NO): YES